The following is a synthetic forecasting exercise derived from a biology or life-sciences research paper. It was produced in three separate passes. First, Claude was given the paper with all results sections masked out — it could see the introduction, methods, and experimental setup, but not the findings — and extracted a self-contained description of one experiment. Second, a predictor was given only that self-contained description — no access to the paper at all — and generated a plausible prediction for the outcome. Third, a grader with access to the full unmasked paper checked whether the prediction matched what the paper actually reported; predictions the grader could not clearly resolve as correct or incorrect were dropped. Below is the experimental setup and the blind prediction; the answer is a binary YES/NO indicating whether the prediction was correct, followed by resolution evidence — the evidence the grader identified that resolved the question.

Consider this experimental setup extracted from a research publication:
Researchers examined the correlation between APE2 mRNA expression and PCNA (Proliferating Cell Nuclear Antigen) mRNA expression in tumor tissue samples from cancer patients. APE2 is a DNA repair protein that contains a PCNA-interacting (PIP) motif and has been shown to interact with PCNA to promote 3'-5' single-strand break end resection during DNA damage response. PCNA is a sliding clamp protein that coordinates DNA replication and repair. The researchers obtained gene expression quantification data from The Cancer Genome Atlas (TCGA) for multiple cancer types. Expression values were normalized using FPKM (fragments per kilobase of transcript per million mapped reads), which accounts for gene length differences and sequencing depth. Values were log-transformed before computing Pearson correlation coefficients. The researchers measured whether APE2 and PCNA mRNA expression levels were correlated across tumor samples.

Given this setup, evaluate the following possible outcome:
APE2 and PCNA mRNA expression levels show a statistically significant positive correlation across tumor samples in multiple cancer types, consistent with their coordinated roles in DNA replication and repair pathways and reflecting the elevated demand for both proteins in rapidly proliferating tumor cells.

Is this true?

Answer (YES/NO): YES